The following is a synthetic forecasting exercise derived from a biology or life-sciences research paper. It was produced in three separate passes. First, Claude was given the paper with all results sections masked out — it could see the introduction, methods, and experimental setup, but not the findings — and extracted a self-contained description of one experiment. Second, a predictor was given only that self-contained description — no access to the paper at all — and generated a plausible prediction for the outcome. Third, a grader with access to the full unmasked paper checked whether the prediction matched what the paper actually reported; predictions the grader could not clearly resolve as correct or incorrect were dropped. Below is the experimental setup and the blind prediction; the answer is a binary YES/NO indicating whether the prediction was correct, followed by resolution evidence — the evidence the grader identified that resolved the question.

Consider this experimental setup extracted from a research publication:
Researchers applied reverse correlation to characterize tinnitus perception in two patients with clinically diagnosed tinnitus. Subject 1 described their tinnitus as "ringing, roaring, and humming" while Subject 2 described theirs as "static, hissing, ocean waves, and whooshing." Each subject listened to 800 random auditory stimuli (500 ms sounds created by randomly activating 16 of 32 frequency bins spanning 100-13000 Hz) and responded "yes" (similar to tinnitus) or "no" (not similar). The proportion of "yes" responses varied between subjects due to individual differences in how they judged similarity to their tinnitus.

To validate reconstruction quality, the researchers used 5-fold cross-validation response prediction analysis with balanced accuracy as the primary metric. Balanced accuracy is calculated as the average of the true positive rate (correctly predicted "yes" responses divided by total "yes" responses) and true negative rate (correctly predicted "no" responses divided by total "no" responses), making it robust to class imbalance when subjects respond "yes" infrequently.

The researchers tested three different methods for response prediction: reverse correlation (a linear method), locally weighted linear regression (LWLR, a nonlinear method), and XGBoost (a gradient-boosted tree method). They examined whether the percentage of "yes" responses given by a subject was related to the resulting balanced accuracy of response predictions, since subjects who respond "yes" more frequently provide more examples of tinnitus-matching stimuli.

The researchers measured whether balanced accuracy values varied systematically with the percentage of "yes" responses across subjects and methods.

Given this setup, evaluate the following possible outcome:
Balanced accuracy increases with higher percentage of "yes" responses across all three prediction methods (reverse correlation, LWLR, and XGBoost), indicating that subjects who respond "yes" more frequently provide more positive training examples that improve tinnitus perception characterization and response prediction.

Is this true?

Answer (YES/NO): NO